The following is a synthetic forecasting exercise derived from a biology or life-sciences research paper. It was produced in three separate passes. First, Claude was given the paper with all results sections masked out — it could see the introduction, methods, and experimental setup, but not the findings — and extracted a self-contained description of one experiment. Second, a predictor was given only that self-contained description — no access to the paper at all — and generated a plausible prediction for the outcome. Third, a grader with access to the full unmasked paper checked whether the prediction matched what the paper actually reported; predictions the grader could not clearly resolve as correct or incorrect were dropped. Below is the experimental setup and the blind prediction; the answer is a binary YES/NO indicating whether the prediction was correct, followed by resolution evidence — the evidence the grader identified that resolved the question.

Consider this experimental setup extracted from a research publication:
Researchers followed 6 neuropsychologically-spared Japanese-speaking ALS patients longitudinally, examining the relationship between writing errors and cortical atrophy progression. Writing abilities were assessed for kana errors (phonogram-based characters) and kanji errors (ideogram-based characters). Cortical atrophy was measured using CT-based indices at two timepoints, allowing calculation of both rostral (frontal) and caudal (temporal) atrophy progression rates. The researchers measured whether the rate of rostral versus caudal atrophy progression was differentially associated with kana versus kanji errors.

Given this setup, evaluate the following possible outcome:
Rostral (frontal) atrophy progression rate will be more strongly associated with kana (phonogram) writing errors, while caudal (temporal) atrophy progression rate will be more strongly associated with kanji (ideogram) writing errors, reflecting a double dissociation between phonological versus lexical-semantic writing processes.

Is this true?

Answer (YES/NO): NO